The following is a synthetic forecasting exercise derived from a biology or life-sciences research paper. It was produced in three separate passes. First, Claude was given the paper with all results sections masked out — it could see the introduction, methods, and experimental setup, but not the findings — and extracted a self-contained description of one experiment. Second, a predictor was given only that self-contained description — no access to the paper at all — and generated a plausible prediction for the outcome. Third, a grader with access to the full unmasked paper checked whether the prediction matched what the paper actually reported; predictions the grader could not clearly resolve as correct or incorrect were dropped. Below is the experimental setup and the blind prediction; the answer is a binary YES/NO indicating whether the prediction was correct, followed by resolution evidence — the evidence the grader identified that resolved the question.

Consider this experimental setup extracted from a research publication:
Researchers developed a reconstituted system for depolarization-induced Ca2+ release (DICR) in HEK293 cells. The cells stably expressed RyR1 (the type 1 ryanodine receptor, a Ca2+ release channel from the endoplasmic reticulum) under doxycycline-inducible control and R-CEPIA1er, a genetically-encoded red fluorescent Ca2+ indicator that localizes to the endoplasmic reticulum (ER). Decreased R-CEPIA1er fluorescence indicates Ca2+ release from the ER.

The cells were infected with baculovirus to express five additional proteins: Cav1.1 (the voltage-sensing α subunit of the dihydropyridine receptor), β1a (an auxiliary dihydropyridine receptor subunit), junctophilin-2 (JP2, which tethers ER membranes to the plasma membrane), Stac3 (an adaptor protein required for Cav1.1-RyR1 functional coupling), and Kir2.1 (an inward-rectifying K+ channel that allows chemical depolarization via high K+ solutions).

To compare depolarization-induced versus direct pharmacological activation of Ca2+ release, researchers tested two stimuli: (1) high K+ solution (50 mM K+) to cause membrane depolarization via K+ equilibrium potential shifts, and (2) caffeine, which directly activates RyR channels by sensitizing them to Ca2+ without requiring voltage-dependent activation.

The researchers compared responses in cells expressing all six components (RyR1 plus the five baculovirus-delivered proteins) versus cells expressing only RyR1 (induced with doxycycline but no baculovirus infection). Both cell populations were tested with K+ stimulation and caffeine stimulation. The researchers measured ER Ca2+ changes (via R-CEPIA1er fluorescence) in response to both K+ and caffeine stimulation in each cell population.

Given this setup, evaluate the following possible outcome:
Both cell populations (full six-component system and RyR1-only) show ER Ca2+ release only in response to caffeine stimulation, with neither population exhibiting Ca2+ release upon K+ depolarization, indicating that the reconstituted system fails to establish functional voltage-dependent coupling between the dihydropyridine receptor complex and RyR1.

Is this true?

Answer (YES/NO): NO